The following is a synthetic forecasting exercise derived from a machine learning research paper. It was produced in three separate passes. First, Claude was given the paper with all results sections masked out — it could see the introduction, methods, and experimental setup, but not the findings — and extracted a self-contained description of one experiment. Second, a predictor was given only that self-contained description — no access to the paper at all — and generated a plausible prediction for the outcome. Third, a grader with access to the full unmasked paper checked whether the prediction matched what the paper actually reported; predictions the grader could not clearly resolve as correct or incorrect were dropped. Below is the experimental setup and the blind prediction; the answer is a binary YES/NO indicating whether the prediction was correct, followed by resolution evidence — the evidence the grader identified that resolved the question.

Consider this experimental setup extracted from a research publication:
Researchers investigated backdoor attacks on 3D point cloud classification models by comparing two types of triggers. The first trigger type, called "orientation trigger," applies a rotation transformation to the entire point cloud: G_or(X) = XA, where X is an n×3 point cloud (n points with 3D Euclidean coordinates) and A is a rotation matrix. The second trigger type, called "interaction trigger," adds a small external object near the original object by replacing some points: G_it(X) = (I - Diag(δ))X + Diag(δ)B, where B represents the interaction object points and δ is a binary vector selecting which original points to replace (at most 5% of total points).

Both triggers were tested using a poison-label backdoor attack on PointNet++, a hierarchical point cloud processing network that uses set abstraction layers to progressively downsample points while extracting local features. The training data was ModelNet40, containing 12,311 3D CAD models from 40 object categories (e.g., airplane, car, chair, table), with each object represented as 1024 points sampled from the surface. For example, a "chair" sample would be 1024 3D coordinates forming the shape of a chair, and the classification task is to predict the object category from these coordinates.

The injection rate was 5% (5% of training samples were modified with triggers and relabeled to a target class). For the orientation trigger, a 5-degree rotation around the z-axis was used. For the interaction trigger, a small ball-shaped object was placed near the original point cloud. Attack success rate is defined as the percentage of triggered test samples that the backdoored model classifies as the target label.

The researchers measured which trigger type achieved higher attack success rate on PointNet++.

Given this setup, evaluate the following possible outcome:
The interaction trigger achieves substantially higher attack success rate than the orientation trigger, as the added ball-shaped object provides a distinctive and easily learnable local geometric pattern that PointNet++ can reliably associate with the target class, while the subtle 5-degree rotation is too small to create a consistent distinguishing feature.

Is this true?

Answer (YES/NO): NO